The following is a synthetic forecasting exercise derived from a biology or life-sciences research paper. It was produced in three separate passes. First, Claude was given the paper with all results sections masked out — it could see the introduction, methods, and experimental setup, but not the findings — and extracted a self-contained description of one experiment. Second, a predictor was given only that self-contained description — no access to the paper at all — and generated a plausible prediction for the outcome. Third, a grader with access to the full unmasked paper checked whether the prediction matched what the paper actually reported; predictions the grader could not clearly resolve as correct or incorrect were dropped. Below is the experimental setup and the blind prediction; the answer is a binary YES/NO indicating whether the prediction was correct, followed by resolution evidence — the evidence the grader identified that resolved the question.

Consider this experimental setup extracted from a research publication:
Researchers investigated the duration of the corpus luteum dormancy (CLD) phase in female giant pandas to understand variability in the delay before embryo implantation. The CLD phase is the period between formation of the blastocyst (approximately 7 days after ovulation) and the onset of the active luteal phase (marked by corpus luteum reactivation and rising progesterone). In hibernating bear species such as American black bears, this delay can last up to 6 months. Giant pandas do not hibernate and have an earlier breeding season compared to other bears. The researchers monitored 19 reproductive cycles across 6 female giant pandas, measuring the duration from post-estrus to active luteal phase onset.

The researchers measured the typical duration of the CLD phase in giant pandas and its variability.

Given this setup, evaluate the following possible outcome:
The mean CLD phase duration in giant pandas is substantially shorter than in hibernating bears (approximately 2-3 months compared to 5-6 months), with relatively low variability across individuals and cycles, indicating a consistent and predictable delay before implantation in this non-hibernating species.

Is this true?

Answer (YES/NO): NO